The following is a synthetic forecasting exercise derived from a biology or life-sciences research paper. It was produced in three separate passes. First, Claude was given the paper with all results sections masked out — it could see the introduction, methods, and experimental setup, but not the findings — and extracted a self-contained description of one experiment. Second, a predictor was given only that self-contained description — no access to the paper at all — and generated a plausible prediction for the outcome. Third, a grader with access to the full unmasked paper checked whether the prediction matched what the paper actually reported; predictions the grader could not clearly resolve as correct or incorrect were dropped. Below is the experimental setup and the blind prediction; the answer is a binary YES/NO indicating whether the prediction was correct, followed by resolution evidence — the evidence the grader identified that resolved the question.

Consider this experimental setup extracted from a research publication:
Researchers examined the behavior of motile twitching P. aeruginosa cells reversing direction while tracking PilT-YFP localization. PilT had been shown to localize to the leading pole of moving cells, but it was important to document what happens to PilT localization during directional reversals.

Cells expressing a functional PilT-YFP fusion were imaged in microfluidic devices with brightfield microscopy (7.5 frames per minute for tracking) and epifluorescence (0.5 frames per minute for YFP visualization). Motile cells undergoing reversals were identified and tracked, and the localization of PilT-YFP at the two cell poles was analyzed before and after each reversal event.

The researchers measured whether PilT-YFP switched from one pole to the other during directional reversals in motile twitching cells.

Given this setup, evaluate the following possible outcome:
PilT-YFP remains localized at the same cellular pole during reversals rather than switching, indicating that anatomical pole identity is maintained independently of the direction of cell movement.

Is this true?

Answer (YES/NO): NO